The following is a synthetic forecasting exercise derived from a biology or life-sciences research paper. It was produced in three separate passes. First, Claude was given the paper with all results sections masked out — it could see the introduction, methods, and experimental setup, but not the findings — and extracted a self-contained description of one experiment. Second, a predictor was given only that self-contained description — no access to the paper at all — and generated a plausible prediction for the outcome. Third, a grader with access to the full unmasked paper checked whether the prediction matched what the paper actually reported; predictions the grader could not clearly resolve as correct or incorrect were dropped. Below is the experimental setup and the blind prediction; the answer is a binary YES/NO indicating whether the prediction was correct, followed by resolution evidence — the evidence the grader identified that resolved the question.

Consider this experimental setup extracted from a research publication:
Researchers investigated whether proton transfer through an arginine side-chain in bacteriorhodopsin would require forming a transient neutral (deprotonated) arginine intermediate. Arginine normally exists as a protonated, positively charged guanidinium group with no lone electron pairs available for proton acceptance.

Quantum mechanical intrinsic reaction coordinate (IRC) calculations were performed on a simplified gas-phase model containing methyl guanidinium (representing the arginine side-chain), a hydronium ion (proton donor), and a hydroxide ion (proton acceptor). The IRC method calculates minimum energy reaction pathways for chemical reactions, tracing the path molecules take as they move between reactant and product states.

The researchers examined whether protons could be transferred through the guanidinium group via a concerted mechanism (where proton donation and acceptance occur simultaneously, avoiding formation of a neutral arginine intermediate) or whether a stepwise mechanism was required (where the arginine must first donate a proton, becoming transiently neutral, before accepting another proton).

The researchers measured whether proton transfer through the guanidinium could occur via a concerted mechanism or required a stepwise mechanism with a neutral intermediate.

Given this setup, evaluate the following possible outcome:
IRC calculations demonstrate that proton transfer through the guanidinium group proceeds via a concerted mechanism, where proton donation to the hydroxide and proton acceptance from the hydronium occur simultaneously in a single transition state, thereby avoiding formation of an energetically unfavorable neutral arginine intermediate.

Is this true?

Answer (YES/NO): NO